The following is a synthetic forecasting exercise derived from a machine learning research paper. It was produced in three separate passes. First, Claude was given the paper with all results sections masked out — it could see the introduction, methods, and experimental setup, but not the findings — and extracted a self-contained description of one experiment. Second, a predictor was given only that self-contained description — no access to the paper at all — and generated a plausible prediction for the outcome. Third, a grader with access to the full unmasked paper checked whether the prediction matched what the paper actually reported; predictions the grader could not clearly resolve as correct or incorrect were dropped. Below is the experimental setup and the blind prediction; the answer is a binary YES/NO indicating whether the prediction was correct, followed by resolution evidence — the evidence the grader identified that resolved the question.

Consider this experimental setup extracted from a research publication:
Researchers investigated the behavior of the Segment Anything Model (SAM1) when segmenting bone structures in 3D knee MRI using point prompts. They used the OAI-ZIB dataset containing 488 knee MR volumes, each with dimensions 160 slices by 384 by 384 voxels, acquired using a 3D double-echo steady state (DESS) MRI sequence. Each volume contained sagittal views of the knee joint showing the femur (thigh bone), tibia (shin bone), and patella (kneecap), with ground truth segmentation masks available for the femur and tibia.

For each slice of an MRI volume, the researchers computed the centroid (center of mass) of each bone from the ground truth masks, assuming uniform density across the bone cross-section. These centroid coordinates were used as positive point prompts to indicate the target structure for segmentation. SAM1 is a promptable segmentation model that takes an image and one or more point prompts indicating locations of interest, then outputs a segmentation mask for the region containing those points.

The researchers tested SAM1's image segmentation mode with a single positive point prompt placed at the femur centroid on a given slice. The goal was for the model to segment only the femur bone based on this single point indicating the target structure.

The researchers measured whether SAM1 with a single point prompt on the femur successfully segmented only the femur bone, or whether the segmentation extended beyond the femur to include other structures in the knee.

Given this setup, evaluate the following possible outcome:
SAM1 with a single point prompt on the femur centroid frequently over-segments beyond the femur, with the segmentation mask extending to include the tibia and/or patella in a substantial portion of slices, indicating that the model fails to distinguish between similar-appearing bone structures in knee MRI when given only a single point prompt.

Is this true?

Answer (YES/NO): YES